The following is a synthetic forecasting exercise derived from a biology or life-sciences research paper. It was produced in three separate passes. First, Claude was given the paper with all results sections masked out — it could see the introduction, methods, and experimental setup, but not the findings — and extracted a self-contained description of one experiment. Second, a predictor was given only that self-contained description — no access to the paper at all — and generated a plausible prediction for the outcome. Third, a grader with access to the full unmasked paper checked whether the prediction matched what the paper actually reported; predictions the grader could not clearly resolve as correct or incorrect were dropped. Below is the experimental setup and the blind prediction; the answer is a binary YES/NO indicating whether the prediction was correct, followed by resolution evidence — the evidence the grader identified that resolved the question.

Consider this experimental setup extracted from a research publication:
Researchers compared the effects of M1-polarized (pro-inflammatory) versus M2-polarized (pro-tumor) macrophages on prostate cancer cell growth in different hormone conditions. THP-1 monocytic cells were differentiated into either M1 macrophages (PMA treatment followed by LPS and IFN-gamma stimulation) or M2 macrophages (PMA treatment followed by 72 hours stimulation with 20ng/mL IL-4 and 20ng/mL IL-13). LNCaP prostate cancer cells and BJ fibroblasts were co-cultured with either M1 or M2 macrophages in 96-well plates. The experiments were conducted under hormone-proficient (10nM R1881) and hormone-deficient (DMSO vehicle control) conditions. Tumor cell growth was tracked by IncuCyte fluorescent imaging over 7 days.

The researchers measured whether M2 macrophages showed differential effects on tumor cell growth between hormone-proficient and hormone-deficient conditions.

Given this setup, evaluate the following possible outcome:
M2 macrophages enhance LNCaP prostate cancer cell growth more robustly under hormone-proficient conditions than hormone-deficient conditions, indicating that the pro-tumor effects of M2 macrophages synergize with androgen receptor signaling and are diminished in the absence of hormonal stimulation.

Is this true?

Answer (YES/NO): NO